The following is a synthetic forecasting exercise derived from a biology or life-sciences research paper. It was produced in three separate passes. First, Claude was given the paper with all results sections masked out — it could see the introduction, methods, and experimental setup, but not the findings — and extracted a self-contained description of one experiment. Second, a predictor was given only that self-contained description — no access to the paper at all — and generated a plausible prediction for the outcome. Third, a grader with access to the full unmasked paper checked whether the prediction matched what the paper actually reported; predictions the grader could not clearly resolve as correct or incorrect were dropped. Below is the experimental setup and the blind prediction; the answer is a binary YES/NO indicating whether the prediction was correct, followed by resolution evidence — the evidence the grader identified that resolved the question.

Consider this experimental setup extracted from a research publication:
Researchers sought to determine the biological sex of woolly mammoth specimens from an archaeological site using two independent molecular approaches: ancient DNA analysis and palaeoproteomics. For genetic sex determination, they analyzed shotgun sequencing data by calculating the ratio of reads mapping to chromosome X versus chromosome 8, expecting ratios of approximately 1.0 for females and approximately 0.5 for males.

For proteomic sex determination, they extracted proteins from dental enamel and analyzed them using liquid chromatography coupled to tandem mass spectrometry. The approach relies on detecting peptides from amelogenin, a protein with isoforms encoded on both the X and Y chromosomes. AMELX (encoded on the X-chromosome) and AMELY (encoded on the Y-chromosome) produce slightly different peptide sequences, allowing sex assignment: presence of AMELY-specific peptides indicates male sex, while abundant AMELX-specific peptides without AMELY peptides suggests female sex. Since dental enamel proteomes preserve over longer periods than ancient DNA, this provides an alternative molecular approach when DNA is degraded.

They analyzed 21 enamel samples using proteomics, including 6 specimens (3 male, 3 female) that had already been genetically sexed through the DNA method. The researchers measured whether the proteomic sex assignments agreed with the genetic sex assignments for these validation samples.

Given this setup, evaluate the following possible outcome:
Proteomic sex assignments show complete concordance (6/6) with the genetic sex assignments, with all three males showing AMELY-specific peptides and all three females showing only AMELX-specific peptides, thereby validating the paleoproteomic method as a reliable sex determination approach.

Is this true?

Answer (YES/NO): NO